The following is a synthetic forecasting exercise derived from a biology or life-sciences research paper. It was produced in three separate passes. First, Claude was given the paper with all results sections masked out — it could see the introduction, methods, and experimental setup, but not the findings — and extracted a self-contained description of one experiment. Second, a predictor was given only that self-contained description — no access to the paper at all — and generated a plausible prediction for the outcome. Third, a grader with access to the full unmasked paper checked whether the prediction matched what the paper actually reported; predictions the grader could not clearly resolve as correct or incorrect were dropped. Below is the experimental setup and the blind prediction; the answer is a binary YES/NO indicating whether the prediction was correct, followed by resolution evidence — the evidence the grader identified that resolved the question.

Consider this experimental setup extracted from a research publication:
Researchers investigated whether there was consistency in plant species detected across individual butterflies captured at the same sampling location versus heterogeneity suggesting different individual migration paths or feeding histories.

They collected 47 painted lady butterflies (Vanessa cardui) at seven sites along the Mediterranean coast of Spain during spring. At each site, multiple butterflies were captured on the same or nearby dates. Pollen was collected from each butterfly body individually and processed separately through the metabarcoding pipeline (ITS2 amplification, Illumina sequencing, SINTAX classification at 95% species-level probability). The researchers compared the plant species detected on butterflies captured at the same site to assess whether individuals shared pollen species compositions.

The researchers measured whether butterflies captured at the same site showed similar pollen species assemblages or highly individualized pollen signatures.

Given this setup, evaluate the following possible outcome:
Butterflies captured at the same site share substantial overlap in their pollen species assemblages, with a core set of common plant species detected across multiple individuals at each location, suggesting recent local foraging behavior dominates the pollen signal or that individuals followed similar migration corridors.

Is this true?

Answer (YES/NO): NO